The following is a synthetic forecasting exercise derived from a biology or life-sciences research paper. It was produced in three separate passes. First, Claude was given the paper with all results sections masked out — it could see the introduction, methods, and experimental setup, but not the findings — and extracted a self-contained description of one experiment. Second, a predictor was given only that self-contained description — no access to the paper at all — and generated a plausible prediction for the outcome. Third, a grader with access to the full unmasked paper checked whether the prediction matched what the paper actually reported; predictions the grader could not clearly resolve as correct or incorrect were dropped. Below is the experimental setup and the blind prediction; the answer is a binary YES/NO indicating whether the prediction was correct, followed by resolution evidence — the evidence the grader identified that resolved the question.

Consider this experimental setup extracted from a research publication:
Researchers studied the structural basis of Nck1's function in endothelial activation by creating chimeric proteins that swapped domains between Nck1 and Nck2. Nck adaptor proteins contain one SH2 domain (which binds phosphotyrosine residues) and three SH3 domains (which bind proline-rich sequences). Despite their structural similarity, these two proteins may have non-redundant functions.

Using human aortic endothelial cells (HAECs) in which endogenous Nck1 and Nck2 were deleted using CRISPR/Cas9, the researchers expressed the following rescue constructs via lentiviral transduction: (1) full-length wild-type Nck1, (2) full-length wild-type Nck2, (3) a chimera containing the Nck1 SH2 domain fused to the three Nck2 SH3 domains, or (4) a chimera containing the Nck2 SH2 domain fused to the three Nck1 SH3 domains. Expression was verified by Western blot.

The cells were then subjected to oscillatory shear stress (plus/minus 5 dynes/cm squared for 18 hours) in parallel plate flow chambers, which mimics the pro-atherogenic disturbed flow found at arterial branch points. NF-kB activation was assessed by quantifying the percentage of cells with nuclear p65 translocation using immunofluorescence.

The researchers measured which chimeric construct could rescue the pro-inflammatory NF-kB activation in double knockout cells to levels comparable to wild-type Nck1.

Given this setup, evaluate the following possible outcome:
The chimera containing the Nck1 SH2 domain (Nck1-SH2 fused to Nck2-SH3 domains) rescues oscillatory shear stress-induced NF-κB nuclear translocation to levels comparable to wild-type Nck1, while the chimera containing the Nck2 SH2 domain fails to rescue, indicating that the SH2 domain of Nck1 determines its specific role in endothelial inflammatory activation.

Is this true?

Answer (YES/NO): YES